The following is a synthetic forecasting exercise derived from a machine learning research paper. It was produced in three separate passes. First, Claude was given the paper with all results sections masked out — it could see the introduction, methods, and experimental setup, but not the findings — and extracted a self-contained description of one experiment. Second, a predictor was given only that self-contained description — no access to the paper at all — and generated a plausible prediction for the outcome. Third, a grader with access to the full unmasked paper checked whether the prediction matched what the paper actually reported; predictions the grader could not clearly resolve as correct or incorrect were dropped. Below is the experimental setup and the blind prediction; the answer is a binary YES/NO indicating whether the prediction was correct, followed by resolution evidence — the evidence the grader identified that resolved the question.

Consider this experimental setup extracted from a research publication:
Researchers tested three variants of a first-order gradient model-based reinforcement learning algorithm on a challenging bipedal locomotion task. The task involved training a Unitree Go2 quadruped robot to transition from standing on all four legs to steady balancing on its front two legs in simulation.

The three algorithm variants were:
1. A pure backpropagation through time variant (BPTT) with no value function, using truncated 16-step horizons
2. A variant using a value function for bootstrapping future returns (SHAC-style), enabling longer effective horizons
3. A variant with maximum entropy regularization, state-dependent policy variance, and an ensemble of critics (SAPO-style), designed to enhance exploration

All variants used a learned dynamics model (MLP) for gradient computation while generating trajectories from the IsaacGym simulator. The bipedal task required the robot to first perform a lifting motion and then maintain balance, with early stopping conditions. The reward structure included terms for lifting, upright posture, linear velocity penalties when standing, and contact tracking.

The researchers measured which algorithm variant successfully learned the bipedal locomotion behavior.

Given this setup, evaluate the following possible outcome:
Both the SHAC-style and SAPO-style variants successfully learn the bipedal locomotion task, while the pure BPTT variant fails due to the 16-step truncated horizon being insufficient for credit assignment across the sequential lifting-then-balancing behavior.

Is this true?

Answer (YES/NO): NO